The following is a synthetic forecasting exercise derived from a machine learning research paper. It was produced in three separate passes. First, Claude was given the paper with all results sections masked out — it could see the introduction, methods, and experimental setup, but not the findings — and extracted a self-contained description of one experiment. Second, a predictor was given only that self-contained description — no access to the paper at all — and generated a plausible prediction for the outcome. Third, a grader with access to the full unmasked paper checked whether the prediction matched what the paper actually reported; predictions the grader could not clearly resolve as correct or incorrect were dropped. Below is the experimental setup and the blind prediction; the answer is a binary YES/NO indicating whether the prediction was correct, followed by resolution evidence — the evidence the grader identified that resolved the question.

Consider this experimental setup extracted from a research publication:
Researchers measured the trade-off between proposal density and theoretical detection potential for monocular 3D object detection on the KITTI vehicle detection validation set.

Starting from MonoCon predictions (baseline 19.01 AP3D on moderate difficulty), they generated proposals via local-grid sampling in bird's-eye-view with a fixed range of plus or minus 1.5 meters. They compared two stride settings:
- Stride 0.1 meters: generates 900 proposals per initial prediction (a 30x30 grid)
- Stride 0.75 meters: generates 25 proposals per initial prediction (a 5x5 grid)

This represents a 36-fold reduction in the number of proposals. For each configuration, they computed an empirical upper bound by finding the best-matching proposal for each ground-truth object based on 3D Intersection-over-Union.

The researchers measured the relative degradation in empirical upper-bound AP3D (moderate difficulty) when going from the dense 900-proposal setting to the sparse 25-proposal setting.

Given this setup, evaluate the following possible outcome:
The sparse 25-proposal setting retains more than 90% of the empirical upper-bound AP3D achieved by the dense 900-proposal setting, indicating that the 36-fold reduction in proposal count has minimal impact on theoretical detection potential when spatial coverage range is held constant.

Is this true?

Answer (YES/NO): NO